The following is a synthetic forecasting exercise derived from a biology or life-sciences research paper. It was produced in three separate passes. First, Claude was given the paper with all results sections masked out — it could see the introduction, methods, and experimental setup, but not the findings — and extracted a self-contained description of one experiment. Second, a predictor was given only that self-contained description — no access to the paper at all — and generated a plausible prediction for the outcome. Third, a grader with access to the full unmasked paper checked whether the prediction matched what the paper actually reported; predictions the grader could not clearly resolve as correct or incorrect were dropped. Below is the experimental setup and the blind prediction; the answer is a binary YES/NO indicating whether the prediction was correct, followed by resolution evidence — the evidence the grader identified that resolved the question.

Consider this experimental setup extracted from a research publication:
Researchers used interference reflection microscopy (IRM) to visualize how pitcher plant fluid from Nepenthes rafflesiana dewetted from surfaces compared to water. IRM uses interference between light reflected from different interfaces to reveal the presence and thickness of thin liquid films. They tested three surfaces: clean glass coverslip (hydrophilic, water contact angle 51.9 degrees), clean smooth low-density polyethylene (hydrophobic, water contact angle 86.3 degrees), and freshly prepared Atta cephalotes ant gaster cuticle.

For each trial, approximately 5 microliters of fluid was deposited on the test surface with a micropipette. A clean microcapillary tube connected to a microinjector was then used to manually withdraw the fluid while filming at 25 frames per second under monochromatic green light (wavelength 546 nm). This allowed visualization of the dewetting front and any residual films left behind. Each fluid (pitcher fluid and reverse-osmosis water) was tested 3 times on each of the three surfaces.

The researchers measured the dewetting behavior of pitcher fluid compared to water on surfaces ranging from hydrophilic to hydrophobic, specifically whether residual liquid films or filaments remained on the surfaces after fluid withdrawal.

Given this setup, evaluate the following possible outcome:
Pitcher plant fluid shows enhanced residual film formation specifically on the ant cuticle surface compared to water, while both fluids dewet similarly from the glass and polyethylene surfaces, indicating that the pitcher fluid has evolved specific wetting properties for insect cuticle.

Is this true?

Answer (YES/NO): NO